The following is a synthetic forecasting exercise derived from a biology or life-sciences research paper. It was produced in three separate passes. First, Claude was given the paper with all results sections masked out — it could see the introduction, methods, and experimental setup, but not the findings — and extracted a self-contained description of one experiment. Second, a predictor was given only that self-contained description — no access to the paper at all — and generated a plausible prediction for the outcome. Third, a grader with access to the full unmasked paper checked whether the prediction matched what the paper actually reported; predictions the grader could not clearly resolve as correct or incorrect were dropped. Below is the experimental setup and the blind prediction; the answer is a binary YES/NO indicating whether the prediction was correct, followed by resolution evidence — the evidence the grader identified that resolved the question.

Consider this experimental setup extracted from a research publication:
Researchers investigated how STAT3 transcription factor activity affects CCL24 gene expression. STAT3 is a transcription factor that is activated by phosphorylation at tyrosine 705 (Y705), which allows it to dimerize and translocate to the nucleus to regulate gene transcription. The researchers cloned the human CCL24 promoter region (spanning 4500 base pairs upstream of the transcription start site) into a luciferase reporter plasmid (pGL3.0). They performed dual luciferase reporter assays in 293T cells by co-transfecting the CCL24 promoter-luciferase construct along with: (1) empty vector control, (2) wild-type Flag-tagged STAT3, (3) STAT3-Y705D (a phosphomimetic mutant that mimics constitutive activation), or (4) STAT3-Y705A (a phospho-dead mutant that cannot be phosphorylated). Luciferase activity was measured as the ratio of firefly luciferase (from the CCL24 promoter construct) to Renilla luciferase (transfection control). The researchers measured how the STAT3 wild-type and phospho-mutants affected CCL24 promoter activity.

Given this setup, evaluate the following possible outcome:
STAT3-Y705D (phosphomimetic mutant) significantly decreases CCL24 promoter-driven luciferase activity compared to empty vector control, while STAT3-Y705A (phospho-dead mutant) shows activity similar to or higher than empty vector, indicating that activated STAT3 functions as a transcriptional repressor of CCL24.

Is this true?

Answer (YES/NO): NO